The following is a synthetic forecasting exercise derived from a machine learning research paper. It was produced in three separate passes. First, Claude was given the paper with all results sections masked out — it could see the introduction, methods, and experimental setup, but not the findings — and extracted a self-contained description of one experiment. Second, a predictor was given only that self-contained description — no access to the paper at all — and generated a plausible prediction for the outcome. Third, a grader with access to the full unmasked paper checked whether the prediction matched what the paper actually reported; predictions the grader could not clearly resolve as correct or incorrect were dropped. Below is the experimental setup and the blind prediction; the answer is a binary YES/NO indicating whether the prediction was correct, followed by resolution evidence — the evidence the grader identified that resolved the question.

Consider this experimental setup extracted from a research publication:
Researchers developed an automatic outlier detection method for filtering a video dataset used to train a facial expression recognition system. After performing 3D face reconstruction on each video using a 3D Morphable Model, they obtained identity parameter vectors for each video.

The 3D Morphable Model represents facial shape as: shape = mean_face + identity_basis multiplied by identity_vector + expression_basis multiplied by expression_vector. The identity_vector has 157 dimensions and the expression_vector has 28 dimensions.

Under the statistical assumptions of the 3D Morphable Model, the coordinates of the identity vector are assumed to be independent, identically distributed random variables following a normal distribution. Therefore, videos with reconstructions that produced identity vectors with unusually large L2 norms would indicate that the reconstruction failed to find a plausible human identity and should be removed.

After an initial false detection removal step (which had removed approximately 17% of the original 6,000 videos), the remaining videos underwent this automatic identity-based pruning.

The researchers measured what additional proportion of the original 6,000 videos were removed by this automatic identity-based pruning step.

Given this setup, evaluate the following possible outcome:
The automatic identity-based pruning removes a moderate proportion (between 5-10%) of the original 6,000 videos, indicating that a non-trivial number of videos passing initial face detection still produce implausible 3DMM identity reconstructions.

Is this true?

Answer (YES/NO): YES